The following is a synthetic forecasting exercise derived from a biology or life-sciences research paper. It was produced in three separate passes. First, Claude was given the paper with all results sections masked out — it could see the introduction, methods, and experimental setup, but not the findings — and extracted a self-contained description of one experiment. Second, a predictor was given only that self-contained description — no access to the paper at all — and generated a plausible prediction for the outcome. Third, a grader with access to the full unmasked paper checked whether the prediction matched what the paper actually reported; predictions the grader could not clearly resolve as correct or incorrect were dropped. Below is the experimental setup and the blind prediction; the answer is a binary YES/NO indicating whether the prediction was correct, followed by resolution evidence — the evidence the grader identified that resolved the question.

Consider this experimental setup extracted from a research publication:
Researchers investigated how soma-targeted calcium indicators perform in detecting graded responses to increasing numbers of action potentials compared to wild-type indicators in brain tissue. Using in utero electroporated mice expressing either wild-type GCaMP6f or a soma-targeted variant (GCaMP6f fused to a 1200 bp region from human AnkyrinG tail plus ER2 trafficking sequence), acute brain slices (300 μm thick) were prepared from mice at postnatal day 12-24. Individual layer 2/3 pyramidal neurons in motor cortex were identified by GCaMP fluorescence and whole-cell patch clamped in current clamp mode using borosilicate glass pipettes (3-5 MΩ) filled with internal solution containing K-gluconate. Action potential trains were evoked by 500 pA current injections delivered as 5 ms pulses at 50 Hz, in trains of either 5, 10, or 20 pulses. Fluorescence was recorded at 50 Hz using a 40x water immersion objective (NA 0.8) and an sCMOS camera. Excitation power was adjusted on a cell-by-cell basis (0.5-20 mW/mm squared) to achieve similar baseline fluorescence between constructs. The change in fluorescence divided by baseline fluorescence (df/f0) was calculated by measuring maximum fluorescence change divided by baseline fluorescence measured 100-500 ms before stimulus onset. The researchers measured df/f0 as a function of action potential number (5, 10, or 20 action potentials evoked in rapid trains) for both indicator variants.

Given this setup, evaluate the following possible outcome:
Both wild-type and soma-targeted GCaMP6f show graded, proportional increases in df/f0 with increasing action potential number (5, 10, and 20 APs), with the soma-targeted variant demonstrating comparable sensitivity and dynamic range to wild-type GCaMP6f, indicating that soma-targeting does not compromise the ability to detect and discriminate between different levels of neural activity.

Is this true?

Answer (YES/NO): NO